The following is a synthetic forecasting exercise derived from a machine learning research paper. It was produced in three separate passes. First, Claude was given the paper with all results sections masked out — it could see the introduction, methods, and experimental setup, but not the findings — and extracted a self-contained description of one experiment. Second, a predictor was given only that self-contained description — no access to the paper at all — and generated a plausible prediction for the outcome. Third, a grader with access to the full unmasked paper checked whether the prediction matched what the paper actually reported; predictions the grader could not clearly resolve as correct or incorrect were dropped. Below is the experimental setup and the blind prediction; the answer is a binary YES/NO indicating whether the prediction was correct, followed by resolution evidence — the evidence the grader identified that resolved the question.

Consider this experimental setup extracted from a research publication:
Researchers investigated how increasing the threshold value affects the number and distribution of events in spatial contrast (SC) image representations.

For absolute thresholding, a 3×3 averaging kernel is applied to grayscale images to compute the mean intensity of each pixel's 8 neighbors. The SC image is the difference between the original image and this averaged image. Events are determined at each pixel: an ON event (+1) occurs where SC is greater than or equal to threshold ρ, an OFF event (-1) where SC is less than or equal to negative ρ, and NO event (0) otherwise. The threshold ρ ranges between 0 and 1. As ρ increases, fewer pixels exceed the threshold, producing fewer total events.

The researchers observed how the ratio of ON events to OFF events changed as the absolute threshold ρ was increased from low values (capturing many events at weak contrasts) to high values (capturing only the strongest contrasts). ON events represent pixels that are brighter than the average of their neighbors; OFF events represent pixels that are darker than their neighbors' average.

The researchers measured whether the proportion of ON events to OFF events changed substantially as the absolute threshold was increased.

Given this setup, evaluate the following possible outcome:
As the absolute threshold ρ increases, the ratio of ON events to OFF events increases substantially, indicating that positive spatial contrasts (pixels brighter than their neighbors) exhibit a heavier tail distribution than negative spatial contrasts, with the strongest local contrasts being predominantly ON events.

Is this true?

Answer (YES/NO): NO